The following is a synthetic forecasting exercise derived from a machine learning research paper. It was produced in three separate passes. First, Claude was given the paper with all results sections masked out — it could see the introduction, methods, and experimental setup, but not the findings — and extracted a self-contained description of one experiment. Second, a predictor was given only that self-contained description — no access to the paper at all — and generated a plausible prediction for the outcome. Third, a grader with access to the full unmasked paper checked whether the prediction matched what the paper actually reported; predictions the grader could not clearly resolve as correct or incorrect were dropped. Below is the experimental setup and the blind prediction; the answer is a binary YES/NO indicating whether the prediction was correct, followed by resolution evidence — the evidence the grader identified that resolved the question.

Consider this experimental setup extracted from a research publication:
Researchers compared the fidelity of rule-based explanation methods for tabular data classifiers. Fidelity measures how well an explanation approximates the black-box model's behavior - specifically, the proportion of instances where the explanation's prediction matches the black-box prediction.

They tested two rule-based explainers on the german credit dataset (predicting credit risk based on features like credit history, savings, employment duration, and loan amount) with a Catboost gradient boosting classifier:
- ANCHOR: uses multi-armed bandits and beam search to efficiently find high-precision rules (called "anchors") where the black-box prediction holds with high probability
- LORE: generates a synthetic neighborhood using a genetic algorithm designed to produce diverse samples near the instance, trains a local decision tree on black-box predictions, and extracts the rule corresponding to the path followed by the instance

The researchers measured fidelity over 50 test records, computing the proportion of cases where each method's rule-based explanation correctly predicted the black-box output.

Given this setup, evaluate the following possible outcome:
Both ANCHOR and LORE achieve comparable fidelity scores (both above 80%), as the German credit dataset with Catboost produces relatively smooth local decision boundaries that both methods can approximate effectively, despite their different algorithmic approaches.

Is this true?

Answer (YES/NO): NO